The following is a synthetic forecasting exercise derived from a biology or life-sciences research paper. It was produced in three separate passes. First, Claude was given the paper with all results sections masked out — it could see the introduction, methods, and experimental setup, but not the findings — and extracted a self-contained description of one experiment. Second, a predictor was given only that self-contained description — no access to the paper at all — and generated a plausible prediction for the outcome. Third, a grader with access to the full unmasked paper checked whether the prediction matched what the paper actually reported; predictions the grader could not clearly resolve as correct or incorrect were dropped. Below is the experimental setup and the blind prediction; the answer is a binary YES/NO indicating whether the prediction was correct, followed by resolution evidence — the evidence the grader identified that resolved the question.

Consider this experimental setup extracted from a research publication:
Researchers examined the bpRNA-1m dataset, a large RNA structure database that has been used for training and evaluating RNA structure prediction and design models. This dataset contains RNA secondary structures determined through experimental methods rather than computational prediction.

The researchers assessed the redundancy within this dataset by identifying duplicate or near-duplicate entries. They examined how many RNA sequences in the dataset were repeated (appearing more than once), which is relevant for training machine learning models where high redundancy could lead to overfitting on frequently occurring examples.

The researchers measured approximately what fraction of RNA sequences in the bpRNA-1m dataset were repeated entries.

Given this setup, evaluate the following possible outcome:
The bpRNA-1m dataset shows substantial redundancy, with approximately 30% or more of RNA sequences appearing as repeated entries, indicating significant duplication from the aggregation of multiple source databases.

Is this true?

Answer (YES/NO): YES